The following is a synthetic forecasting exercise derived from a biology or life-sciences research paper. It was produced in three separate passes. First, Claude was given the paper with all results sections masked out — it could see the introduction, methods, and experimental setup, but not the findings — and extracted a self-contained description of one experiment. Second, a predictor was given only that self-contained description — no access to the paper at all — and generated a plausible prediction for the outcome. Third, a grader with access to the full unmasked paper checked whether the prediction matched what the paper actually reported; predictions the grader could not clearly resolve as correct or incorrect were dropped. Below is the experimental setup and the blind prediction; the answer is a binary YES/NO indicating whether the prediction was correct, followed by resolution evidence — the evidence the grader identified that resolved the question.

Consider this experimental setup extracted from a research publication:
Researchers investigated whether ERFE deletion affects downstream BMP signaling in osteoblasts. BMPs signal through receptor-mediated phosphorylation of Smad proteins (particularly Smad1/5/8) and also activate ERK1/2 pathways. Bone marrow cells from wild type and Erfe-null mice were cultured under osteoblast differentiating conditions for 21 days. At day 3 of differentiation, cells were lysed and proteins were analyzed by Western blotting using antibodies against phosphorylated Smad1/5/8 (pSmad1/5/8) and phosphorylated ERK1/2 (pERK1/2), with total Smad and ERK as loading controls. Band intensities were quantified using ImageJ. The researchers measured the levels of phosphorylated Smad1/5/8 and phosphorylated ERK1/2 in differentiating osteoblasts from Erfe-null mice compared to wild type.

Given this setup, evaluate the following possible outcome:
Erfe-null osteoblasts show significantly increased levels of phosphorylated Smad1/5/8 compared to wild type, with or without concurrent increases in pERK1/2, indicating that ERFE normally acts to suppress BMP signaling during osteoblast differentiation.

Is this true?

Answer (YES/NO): YES